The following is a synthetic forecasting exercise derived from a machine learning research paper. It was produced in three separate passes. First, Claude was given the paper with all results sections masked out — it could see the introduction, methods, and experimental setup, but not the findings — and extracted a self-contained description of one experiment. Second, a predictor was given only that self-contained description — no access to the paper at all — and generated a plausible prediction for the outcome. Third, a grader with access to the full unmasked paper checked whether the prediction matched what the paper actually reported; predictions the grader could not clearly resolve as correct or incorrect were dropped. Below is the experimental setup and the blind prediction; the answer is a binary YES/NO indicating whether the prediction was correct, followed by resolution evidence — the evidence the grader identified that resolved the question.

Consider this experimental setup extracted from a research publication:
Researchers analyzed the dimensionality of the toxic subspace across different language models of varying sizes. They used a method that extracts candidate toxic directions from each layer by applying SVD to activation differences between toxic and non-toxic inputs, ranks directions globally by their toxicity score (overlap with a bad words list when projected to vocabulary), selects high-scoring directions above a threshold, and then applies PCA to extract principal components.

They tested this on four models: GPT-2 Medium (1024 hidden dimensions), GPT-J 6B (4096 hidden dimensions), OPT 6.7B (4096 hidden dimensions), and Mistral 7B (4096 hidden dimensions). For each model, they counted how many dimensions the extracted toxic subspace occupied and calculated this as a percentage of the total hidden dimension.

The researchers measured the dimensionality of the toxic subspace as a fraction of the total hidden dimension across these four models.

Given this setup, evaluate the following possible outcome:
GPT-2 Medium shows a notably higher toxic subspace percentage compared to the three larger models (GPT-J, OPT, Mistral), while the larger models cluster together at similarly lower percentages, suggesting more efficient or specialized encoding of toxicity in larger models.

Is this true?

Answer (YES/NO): NO